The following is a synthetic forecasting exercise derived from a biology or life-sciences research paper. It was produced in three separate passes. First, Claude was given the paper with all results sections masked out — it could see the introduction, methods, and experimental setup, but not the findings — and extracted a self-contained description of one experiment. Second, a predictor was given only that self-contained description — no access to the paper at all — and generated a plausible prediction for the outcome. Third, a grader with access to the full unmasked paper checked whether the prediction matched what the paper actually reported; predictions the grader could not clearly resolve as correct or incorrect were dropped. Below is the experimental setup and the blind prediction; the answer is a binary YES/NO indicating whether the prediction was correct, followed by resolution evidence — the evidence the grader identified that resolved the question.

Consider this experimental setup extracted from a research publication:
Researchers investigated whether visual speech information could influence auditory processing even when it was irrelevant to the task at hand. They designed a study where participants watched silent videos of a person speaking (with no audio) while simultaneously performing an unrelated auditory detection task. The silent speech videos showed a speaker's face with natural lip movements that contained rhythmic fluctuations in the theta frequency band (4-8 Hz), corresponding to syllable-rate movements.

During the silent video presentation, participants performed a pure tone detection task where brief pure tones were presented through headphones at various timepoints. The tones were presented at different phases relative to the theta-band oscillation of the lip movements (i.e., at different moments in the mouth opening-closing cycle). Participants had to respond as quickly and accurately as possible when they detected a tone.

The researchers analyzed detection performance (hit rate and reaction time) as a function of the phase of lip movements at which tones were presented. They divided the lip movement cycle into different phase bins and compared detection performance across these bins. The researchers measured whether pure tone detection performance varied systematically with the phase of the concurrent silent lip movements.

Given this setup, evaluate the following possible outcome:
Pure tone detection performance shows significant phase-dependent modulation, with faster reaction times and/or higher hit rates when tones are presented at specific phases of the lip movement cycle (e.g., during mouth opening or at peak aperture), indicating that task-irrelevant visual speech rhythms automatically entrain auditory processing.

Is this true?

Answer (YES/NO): YES